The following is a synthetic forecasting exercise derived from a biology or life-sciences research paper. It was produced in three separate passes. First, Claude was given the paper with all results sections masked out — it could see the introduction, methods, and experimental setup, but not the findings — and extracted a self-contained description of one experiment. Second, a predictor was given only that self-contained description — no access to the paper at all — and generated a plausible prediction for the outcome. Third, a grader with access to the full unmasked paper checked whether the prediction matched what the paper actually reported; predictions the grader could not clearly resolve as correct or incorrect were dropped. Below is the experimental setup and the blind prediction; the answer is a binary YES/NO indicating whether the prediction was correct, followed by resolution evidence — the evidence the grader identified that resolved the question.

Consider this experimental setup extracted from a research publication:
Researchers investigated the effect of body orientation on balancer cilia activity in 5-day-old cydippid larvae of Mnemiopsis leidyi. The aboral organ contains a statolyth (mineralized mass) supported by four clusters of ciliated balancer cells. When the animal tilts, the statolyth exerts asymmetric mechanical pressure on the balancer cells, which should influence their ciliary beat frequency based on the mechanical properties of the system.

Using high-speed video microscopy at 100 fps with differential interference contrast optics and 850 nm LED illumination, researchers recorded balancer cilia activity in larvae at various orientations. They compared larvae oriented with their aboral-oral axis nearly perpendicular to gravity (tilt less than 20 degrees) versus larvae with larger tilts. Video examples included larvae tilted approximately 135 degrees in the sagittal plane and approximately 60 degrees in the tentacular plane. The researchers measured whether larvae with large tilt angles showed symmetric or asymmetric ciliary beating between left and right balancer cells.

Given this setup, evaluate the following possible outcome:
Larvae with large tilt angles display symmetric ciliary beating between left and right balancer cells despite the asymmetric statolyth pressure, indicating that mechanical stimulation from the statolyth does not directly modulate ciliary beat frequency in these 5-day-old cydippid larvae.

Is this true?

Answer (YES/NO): NO